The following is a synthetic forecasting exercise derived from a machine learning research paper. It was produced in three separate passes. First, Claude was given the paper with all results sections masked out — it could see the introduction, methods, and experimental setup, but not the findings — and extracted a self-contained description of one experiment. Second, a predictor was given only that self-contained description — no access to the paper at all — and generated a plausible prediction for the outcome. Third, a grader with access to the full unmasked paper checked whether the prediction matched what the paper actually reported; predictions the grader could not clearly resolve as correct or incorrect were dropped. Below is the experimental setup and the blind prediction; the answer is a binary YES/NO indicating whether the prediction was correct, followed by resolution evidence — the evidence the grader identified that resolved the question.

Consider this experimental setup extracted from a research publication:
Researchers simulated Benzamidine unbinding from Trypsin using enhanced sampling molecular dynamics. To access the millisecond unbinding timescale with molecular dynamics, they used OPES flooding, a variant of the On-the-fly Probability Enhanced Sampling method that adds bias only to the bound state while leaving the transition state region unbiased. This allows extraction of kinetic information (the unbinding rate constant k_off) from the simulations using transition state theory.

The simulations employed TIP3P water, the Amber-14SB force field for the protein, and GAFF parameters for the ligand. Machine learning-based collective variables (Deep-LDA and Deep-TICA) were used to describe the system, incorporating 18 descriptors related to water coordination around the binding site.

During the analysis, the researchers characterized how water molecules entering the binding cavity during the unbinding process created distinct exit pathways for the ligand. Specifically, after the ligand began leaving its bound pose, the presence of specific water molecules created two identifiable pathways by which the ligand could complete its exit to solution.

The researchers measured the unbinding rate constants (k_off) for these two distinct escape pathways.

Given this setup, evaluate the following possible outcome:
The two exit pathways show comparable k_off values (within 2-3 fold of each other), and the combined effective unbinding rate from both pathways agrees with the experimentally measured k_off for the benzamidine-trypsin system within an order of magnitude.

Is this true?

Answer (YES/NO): NO